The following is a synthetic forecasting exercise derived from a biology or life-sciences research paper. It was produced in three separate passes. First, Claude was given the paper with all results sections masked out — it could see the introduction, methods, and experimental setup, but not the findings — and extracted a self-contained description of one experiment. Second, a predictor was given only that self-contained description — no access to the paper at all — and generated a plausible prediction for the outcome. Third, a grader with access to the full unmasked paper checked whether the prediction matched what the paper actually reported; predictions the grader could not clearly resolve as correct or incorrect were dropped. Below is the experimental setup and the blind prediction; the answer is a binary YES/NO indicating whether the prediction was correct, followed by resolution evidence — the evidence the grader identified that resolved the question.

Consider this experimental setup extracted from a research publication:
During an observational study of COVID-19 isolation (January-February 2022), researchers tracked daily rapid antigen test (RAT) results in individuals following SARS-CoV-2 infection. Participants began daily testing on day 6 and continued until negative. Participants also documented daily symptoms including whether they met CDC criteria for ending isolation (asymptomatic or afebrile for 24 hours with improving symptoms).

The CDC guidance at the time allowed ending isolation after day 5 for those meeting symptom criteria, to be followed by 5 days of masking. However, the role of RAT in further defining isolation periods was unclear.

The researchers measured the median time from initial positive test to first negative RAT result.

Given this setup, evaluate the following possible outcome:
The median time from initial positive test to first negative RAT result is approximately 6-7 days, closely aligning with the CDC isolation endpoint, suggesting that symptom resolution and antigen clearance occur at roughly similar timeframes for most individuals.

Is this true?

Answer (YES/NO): NO